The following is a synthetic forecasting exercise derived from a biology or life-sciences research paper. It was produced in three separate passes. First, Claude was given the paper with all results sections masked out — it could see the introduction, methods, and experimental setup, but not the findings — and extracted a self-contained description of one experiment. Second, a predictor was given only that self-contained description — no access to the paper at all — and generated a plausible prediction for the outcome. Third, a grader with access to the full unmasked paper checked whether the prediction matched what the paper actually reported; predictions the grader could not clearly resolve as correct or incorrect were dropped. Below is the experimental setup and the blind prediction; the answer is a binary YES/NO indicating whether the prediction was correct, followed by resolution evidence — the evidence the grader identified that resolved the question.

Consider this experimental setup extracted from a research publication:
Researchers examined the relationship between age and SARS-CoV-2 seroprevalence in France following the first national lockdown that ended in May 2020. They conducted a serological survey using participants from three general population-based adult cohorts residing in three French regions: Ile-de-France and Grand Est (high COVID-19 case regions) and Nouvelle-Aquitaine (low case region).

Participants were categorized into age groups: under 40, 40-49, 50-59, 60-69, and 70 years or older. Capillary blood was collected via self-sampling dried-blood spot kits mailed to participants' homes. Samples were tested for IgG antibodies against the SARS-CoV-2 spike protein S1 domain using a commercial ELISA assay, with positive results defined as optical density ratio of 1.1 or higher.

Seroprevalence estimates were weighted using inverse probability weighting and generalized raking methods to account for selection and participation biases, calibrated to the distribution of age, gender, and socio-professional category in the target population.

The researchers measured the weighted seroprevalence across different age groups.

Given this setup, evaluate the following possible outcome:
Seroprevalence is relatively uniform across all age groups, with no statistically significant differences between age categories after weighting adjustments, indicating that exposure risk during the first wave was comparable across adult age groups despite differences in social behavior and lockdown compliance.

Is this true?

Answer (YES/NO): NO